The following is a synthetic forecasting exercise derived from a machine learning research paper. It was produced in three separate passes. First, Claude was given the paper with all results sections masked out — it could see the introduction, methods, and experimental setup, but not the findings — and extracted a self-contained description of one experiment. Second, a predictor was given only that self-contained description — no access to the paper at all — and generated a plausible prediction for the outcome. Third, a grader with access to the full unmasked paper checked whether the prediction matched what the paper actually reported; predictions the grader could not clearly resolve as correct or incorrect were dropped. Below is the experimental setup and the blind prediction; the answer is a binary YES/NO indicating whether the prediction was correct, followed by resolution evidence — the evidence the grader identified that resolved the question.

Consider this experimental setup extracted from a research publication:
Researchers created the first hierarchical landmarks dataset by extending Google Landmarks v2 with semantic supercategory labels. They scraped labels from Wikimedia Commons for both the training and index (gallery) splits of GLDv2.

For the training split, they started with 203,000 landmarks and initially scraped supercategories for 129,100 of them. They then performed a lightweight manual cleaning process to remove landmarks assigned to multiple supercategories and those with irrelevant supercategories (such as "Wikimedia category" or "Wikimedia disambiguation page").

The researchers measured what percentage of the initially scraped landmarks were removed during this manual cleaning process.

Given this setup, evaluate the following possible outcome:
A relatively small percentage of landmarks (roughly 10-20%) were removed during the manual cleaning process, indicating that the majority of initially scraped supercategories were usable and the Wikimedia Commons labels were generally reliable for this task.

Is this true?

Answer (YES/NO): NO